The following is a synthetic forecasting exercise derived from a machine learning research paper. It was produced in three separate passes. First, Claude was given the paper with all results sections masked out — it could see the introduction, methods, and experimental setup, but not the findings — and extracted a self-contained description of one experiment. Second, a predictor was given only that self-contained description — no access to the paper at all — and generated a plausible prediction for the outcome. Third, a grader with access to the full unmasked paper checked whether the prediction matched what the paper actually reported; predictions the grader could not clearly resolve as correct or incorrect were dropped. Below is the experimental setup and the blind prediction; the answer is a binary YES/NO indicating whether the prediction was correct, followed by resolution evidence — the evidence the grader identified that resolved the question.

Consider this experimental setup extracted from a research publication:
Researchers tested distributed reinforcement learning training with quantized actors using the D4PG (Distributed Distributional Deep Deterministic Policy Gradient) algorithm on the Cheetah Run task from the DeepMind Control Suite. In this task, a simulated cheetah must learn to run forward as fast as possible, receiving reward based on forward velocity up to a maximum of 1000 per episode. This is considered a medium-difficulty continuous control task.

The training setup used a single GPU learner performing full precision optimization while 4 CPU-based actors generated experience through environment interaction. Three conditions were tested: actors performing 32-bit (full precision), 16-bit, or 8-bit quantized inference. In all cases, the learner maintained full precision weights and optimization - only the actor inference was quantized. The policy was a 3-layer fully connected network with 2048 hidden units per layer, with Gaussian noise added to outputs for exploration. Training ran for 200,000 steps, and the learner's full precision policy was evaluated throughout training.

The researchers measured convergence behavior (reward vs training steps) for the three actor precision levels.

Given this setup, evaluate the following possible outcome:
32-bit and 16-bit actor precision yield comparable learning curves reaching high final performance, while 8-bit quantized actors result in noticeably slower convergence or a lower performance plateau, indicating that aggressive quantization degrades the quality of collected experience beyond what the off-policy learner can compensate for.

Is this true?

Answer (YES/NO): NO